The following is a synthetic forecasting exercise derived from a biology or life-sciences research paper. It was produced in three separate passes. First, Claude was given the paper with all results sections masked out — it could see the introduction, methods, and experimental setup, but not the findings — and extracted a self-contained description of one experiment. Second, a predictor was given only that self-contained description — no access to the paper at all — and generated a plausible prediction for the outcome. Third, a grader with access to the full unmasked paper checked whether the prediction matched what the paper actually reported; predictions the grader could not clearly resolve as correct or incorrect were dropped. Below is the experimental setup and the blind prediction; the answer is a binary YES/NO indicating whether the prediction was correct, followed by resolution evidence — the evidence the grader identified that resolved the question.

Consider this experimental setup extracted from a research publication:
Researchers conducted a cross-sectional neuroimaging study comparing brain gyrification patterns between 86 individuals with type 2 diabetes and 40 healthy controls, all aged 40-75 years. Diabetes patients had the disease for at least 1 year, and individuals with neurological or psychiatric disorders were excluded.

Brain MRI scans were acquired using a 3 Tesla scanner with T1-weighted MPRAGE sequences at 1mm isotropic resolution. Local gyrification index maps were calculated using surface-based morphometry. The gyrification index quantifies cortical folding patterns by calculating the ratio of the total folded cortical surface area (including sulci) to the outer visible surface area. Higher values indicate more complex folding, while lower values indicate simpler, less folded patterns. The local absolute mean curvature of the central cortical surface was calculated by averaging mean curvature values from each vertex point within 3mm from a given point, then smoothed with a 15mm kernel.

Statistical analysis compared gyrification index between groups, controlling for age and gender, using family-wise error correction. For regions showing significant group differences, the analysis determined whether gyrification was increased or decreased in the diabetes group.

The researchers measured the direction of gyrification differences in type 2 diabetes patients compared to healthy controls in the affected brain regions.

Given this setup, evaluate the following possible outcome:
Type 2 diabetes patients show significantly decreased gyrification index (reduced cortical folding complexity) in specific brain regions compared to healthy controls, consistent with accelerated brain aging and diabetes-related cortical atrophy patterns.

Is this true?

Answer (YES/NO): NO